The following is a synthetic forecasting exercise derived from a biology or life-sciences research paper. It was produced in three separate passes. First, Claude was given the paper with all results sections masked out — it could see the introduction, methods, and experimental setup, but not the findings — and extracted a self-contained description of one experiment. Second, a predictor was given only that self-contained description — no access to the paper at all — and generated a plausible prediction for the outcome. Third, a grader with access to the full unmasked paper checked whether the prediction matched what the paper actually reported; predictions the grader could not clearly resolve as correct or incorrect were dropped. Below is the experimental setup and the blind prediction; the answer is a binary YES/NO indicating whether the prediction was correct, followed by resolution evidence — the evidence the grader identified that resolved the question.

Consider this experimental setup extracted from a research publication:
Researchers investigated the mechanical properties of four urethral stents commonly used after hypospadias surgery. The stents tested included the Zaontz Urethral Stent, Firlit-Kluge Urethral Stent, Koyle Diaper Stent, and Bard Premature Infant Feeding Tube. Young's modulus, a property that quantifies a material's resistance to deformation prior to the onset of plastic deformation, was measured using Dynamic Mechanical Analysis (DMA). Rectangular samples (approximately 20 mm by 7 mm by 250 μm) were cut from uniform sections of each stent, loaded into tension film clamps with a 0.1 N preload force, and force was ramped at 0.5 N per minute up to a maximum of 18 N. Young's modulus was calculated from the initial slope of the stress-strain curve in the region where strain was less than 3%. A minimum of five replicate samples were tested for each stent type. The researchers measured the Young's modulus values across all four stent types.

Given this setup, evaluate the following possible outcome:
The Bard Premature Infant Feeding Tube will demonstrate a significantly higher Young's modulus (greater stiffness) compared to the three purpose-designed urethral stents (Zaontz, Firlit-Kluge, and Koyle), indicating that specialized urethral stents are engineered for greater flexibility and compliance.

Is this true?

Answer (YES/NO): YES